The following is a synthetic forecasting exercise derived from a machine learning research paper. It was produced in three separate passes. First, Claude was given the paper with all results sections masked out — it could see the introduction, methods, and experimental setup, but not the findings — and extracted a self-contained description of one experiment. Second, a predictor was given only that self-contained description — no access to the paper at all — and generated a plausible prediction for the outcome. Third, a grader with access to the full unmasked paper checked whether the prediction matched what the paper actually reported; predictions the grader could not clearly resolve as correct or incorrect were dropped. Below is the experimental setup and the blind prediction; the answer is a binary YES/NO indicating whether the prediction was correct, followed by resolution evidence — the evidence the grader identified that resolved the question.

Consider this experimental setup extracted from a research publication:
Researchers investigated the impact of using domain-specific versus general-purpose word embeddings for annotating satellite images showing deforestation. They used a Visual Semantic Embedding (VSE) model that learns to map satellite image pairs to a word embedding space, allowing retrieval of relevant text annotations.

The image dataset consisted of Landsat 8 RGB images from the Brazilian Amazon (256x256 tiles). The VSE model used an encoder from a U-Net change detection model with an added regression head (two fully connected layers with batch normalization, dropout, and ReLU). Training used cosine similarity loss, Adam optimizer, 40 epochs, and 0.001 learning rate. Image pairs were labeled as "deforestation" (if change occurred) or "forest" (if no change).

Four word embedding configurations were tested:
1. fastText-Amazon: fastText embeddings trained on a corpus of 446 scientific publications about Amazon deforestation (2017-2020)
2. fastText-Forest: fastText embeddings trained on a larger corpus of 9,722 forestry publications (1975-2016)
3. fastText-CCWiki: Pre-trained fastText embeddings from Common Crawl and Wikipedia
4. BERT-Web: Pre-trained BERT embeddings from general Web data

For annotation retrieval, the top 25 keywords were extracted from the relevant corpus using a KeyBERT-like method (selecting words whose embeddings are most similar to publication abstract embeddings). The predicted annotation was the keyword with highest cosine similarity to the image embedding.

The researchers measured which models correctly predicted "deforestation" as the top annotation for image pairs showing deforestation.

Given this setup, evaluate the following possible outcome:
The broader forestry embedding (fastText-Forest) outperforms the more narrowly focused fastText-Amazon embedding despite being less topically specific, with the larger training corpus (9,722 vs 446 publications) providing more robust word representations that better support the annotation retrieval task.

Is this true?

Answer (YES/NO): YES